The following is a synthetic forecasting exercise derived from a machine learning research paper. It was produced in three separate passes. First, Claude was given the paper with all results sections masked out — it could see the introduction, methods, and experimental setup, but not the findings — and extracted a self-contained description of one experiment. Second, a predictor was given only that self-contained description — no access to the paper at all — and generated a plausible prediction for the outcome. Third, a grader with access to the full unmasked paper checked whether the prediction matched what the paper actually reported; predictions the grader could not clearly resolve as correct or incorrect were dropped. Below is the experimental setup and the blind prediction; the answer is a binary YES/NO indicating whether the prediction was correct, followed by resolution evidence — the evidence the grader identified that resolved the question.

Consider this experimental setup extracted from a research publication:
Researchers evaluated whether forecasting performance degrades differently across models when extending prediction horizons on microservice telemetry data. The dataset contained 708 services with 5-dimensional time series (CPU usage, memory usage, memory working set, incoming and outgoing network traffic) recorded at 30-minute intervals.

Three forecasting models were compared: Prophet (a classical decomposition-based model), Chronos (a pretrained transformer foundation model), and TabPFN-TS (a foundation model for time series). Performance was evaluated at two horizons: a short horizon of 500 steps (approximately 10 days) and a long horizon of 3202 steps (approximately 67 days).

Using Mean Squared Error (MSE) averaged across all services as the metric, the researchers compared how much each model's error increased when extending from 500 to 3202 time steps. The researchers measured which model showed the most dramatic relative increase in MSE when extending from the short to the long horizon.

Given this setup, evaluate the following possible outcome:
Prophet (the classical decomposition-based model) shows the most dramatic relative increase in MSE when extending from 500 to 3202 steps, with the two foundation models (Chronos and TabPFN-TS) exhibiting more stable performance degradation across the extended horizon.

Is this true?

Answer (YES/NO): NO